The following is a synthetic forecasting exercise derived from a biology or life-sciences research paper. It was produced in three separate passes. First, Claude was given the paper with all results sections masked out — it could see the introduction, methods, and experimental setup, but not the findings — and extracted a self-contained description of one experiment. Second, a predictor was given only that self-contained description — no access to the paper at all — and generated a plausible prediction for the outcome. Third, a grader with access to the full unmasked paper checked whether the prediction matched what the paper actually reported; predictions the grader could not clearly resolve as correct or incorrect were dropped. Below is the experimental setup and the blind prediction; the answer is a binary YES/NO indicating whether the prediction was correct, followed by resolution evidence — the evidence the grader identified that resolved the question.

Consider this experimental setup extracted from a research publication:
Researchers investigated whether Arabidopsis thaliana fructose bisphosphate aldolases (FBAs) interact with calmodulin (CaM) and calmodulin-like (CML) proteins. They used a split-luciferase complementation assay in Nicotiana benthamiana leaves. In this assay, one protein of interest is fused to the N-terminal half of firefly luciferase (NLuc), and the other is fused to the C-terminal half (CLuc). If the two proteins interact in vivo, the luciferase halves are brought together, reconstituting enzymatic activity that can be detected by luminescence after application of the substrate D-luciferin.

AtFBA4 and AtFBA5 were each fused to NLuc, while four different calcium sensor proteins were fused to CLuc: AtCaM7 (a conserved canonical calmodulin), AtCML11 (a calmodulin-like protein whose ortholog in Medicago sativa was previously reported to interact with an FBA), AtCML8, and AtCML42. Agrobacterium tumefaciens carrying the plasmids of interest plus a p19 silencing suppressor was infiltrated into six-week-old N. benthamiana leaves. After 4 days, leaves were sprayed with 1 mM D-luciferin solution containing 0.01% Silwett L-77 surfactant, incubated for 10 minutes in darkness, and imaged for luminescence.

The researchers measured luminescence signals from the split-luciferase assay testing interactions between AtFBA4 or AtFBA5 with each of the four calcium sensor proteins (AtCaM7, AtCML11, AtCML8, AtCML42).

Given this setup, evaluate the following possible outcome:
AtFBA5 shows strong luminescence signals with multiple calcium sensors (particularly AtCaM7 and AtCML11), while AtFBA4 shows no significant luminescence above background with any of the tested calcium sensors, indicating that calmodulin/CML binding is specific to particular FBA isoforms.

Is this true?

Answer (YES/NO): NO